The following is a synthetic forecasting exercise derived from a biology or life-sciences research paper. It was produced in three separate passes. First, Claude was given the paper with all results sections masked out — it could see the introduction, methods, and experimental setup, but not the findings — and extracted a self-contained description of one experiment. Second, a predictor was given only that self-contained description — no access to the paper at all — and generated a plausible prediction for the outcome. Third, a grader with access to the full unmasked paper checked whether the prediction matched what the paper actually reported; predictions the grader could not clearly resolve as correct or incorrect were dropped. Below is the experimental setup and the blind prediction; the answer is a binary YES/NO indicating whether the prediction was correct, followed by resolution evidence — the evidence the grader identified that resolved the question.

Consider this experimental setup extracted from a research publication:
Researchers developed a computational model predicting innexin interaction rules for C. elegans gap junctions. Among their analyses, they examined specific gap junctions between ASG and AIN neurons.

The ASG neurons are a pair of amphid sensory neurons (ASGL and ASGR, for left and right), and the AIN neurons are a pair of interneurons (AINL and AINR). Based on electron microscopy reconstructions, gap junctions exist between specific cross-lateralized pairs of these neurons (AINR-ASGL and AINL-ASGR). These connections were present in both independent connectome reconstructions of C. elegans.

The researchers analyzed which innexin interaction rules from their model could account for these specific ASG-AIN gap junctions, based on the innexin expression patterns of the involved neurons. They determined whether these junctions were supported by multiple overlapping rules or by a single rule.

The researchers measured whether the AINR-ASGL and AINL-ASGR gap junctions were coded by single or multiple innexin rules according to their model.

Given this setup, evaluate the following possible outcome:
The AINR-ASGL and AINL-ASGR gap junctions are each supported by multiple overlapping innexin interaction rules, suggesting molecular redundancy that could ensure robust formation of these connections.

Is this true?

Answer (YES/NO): NO